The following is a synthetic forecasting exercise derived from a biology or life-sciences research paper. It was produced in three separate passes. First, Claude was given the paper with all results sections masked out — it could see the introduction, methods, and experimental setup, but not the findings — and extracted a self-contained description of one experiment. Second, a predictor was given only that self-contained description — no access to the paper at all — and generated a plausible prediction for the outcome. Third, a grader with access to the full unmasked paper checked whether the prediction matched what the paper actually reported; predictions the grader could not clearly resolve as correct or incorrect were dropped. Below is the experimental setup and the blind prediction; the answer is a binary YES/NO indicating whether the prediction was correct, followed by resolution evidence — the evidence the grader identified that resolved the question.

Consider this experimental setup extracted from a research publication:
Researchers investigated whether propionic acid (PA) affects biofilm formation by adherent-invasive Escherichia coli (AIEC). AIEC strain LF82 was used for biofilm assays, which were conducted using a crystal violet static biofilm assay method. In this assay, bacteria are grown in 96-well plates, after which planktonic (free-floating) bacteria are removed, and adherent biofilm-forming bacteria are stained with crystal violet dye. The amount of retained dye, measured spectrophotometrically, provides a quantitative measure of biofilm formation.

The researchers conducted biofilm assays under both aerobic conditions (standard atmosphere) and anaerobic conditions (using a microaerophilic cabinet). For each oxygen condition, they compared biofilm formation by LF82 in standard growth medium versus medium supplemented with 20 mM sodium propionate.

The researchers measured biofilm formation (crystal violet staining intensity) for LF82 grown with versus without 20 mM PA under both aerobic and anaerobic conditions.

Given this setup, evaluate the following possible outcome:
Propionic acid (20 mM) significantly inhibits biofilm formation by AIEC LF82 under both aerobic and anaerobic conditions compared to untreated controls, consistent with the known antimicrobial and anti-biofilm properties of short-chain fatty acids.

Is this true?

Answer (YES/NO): NO